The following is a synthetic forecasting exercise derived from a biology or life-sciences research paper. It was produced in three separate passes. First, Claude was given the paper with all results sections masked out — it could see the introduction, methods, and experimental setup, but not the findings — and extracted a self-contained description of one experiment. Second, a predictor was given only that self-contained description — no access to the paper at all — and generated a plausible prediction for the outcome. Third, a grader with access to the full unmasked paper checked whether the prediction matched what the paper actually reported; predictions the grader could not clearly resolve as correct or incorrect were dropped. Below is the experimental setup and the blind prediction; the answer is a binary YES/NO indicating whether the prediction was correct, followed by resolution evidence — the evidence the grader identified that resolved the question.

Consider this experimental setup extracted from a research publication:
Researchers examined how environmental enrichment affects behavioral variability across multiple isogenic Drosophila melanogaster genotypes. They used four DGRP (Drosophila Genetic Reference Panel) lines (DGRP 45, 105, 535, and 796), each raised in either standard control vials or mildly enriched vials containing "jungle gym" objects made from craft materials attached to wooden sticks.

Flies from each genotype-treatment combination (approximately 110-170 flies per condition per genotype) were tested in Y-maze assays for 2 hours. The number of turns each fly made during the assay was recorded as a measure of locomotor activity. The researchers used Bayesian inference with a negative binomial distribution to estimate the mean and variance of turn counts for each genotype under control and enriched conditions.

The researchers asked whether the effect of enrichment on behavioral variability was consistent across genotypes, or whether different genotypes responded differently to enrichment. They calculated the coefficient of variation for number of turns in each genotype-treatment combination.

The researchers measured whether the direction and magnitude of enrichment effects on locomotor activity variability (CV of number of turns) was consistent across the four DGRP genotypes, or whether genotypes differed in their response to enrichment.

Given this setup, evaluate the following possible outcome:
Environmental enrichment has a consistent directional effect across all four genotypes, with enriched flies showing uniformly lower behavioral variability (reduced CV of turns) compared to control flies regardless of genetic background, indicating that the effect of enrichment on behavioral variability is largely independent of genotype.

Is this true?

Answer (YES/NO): NO